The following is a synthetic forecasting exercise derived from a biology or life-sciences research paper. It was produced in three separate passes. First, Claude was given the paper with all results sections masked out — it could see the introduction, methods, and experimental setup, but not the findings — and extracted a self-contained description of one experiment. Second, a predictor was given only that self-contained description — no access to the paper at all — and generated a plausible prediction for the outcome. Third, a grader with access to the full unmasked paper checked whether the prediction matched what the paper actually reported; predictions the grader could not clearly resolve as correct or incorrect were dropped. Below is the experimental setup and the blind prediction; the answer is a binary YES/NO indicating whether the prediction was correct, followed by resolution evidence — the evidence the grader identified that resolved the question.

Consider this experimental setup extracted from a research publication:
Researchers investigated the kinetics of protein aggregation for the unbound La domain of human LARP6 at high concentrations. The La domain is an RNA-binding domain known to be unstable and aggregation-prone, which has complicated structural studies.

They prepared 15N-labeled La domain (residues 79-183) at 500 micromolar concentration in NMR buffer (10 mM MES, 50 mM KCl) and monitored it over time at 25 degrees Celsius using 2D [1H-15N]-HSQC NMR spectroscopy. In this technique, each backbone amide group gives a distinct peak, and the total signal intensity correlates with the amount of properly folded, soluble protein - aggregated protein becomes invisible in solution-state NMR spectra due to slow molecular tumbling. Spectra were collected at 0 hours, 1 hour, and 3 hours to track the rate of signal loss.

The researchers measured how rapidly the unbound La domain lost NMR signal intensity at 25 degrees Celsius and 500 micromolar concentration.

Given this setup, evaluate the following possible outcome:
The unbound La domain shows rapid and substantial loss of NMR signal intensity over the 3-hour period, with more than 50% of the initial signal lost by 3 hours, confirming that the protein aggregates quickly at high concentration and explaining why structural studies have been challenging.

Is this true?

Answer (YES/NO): YES